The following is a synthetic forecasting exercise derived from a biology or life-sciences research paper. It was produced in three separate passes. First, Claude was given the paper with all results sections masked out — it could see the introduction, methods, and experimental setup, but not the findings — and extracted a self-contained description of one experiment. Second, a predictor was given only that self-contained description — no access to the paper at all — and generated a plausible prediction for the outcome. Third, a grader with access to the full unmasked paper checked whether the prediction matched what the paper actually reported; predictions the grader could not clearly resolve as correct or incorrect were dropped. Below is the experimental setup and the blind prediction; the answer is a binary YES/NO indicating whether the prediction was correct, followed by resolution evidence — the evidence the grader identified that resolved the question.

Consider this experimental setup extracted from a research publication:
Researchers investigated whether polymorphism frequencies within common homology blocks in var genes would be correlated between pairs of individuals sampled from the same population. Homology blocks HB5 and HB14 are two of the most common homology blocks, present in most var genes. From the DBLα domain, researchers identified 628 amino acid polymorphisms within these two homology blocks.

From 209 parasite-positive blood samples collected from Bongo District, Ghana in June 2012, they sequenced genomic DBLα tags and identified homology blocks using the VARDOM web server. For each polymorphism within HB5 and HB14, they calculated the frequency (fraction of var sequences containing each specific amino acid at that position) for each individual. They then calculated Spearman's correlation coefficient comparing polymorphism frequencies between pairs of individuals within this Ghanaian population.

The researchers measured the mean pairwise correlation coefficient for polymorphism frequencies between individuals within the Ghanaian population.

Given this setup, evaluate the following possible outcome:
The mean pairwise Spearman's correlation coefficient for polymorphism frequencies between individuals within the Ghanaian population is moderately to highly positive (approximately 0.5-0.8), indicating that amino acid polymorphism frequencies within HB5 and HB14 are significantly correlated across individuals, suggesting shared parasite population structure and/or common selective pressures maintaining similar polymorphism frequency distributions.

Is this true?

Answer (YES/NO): YES